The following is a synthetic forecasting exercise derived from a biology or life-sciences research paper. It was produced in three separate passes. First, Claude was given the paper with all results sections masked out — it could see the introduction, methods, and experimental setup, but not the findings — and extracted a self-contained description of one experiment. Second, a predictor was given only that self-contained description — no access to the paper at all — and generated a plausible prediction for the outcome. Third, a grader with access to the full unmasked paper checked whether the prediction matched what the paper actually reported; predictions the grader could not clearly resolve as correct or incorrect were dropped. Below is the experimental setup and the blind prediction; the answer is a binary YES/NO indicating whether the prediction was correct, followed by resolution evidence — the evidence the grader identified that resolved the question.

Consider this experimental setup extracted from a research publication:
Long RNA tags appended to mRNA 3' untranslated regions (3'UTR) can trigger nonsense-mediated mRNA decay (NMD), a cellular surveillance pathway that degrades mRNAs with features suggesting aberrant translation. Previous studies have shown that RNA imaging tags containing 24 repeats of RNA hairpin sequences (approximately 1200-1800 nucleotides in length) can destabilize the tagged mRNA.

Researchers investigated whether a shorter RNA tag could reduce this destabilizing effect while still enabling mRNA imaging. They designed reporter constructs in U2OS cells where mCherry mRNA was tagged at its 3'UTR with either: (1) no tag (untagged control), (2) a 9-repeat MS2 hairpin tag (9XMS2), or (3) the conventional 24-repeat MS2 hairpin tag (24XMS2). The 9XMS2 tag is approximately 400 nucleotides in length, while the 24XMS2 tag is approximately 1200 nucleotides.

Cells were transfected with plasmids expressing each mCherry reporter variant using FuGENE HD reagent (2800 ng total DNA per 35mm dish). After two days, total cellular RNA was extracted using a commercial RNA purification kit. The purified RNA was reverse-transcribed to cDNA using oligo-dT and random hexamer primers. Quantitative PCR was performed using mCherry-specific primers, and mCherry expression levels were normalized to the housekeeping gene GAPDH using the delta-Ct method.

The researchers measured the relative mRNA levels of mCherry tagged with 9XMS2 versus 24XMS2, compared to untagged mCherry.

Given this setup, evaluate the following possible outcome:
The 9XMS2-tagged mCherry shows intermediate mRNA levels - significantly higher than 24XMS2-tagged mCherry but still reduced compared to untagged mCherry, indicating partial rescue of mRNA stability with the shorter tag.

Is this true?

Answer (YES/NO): NO